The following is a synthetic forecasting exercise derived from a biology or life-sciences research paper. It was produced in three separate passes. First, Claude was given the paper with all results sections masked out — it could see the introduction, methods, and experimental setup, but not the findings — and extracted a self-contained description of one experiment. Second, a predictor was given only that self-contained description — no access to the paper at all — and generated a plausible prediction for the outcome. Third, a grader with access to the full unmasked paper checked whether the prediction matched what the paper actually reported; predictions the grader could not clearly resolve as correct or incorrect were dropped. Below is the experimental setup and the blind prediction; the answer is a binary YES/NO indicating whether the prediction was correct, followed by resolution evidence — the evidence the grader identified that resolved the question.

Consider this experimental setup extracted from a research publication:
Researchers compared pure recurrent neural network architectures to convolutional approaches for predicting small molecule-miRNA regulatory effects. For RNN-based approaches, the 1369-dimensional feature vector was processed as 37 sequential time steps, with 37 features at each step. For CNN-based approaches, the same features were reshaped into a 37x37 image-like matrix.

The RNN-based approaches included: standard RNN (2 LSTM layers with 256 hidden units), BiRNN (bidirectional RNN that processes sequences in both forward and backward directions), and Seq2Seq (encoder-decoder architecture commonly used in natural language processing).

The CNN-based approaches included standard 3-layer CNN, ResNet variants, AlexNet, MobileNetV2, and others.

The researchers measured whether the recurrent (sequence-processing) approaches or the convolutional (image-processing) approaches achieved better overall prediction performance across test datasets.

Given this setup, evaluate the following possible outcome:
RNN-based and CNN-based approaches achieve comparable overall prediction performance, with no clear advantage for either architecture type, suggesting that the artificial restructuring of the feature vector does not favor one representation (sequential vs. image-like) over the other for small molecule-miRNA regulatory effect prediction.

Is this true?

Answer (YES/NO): NO